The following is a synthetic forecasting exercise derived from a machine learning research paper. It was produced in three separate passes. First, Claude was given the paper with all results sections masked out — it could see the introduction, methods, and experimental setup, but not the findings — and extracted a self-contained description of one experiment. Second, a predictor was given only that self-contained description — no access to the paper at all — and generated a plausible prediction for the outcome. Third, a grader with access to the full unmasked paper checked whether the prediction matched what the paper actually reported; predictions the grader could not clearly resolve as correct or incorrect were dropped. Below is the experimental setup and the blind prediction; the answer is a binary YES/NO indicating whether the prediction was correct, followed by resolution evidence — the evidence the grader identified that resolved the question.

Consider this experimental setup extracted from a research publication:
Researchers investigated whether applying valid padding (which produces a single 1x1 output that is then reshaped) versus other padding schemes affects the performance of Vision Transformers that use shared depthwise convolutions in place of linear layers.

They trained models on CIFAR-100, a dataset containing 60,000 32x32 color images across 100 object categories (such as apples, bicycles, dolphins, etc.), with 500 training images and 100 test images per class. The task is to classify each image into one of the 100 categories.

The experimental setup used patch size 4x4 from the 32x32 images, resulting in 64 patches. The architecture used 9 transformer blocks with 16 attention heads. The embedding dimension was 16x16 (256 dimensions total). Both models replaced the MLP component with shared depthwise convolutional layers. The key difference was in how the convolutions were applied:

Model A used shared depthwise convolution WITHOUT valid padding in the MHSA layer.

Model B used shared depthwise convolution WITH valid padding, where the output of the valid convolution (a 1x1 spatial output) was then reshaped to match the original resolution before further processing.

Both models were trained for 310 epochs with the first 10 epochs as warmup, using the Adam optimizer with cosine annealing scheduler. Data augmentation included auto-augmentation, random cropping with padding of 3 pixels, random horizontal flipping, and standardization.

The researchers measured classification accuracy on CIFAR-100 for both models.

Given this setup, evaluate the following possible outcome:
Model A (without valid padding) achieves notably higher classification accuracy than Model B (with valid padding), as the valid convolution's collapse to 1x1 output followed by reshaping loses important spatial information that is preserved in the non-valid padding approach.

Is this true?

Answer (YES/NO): NO